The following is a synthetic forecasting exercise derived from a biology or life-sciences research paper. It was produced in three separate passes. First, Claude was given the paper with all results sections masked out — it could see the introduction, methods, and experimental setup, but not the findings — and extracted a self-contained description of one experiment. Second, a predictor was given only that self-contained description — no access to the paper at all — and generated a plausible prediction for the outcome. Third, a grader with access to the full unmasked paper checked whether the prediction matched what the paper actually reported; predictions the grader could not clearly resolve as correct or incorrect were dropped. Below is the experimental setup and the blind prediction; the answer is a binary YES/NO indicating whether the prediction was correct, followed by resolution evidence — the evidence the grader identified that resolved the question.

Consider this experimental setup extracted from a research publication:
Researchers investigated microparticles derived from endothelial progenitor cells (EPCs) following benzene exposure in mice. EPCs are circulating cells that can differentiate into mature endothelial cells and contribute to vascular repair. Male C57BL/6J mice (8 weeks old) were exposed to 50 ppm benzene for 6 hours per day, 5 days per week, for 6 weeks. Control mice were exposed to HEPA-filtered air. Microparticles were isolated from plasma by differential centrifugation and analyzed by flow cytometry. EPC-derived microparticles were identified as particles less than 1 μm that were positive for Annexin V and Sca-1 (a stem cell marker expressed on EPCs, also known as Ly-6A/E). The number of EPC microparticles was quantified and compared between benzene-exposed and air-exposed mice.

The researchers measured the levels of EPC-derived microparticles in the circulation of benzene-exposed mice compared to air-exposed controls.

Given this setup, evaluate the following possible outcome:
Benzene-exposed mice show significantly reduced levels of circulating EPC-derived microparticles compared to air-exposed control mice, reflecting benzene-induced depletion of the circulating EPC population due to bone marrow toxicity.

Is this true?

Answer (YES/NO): NO